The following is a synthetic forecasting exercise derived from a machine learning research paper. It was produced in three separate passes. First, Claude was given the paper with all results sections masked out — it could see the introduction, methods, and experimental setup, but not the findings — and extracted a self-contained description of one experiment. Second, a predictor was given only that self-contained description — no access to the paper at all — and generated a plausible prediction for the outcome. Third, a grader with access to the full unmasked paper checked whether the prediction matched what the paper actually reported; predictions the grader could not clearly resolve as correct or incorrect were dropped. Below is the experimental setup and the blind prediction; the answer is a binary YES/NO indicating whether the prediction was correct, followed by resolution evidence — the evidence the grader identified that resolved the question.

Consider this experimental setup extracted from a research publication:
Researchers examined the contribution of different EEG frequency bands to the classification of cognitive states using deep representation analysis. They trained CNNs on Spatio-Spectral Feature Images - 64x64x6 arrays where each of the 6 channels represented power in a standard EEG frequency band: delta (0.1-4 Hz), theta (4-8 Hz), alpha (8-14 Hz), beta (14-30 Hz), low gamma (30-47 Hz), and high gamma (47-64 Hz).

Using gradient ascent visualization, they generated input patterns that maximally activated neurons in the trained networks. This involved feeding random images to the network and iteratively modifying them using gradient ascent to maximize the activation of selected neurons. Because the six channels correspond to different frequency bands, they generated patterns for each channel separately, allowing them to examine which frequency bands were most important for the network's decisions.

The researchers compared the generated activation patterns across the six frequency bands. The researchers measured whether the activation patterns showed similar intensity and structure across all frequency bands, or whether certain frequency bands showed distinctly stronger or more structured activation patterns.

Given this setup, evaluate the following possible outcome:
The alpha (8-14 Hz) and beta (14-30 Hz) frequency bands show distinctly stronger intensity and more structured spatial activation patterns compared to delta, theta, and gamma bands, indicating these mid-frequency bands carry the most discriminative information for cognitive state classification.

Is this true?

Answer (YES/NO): NO